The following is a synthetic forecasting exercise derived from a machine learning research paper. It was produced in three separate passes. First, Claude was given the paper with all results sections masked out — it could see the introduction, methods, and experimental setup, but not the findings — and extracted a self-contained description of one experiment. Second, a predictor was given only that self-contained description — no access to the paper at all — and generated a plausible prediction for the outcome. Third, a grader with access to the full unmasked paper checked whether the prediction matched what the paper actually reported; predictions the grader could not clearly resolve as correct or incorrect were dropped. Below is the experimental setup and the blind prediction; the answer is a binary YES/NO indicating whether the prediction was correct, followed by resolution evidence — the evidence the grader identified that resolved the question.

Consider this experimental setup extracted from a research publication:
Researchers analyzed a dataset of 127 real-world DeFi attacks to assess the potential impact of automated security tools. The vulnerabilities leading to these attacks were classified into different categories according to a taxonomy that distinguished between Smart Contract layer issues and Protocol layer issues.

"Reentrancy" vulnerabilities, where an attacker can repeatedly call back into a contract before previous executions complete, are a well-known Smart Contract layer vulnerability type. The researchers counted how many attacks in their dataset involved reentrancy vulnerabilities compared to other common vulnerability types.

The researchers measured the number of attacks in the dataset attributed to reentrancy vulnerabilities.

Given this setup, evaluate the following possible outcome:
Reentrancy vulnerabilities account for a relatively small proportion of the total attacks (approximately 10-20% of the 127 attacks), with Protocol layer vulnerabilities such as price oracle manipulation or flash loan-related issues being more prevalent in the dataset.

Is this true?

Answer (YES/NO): YES